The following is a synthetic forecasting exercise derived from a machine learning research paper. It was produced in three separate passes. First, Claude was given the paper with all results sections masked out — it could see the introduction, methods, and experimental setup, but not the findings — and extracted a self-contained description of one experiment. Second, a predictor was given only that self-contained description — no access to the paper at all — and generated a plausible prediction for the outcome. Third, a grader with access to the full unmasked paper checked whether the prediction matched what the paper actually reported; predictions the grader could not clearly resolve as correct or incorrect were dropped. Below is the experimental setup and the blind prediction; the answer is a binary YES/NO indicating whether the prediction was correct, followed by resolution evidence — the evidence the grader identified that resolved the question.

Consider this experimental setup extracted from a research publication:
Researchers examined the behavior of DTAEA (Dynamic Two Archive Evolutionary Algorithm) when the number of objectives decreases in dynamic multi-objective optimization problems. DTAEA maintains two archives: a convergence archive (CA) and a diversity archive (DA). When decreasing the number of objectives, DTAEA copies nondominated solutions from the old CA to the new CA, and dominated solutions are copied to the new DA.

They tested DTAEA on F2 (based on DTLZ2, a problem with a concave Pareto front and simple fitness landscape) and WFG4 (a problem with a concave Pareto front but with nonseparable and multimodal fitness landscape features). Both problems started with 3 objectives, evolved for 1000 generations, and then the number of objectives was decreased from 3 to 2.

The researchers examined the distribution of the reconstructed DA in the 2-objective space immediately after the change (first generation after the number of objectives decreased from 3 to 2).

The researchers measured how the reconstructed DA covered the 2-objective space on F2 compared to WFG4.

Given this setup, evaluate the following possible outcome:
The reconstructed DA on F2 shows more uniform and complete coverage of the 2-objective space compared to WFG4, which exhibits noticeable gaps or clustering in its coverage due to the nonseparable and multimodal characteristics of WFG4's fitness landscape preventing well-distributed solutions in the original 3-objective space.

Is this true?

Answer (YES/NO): YES